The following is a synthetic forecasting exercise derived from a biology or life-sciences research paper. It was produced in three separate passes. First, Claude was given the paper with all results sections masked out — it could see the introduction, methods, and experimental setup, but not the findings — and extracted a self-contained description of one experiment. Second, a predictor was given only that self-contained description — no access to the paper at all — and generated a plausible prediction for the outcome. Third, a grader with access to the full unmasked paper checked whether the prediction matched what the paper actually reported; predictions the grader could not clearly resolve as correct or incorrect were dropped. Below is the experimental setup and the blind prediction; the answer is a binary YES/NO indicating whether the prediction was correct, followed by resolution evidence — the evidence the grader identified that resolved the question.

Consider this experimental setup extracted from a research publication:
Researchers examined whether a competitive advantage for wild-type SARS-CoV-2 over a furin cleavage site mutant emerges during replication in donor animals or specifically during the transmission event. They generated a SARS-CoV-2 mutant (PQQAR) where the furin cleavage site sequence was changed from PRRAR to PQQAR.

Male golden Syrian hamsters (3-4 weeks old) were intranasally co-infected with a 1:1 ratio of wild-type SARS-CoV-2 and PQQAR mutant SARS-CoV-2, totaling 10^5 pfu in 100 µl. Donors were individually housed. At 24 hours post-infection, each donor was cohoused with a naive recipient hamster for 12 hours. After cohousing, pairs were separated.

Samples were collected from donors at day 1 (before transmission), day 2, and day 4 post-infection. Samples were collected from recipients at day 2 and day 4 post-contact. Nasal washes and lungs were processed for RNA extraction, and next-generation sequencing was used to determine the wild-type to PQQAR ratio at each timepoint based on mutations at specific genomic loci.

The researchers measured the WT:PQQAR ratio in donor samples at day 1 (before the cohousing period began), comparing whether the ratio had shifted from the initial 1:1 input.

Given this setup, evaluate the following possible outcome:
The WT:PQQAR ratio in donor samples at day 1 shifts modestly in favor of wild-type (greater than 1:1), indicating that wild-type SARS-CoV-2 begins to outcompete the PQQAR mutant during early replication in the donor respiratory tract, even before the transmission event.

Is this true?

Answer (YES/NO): NO